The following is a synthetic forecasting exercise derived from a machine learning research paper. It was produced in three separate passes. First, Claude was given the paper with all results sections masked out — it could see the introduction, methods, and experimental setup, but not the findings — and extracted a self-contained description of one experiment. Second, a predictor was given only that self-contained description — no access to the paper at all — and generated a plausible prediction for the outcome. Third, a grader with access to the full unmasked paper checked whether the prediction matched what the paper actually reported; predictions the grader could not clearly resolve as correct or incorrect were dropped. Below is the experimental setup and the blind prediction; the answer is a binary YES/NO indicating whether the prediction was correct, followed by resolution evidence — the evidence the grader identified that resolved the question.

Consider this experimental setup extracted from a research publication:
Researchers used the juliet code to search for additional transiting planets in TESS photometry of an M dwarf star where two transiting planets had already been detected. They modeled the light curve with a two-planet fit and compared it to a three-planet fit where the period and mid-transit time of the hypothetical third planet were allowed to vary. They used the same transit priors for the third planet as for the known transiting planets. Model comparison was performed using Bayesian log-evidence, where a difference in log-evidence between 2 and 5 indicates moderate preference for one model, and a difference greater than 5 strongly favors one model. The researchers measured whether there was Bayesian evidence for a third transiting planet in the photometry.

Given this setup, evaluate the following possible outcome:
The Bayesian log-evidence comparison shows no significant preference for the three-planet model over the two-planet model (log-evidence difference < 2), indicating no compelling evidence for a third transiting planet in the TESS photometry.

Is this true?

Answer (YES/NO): NO